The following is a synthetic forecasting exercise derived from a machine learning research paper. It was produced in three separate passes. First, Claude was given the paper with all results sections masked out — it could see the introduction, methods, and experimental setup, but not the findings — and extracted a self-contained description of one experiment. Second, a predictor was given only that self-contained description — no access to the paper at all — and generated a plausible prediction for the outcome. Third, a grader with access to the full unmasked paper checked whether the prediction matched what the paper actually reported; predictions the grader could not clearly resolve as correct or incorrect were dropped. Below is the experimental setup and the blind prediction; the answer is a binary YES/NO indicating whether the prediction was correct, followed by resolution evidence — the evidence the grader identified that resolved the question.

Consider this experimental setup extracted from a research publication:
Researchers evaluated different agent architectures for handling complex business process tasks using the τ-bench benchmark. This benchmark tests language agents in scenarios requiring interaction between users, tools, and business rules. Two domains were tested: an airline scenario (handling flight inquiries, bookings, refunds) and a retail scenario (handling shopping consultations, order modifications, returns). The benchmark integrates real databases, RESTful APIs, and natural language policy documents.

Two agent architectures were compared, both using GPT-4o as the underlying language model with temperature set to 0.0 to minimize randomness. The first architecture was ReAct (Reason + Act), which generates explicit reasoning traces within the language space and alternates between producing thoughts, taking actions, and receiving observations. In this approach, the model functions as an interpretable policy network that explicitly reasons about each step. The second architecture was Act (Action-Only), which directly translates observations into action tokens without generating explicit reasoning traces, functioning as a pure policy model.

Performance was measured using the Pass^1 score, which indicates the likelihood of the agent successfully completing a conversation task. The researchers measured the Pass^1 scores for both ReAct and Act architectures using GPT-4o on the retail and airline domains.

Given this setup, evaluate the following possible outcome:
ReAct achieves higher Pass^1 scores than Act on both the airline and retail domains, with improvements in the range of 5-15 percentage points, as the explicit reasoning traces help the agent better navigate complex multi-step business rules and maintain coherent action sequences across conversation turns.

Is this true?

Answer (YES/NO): NO